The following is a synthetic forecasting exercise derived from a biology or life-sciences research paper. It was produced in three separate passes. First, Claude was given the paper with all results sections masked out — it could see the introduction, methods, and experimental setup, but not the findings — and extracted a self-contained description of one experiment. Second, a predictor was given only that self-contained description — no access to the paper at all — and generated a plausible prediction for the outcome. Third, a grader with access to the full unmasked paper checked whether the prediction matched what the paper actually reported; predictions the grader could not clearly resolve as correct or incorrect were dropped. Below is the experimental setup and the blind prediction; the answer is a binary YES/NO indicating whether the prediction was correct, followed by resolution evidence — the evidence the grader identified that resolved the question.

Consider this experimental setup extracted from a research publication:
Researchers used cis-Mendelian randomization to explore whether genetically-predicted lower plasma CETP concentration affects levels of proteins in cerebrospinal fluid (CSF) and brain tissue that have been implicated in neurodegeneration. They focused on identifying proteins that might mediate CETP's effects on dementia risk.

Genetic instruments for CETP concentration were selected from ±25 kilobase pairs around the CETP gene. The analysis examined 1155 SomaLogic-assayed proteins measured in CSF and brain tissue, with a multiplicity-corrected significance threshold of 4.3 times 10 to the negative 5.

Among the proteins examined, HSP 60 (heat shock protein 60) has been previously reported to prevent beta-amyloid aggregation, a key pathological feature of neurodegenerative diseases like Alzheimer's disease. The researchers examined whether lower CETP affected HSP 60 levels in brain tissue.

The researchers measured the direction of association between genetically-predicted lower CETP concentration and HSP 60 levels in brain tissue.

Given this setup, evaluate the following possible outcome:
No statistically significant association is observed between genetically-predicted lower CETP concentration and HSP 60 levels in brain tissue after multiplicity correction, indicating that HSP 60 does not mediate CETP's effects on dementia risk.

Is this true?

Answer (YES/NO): NO